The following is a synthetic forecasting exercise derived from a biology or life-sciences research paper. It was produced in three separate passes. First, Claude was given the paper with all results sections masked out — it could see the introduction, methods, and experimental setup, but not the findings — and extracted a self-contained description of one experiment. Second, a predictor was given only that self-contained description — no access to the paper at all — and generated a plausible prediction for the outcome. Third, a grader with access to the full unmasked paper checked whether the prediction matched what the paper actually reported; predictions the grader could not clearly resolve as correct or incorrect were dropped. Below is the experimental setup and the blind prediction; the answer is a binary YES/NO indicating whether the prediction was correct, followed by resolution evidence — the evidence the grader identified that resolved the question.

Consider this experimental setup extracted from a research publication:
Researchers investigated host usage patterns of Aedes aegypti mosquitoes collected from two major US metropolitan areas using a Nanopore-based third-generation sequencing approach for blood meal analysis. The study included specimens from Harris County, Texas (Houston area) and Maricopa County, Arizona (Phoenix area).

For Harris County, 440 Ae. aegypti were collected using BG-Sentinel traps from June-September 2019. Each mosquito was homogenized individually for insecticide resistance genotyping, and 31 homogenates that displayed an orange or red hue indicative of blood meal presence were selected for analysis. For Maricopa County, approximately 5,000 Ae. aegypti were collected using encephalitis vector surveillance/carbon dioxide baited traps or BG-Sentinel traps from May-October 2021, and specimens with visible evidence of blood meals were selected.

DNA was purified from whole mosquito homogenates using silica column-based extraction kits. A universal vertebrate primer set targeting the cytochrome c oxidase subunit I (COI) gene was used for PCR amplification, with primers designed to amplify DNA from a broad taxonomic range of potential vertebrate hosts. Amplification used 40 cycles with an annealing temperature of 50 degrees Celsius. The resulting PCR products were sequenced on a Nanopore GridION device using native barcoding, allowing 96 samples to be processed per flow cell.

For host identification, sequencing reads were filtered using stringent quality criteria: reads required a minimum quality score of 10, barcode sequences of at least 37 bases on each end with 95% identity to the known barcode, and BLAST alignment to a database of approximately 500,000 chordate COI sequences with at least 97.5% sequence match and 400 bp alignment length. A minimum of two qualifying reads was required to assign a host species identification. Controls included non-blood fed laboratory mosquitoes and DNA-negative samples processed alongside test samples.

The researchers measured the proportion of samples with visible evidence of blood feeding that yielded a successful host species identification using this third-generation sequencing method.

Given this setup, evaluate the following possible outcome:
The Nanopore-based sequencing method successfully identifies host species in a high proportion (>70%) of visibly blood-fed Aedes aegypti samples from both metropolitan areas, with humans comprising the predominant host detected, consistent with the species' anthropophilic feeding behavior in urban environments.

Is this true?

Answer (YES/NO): YES